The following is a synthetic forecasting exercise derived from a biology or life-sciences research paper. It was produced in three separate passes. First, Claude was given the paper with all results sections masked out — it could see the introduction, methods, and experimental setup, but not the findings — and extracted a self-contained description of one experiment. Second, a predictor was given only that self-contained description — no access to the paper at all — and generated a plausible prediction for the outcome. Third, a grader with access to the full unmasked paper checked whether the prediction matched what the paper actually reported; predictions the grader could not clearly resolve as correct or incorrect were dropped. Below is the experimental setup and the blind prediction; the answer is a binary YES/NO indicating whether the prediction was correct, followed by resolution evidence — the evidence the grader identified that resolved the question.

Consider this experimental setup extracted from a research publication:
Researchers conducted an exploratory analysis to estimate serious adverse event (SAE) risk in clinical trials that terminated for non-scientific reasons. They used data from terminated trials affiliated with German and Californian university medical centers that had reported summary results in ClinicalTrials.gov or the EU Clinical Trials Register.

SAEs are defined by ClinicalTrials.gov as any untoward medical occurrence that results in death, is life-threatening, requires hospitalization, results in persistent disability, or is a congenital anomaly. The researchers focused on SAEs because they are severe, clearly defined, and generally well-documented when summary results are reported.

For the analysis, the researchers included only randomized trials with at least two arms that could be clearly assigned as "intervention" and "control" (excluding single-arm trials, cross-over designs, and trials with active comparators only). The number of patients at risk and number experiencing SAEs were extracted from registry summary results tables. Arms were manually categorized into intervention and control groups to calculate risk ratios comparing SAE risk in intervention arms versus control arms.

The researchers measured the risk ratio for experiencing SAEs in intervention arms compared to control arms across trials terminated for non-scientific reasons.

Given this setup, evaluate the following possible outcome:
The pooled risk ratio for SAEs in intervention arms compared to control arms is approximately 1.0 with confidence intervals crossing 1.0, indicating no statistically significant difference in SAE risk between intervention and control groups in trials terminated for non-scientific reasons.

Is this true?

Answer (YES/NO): YES